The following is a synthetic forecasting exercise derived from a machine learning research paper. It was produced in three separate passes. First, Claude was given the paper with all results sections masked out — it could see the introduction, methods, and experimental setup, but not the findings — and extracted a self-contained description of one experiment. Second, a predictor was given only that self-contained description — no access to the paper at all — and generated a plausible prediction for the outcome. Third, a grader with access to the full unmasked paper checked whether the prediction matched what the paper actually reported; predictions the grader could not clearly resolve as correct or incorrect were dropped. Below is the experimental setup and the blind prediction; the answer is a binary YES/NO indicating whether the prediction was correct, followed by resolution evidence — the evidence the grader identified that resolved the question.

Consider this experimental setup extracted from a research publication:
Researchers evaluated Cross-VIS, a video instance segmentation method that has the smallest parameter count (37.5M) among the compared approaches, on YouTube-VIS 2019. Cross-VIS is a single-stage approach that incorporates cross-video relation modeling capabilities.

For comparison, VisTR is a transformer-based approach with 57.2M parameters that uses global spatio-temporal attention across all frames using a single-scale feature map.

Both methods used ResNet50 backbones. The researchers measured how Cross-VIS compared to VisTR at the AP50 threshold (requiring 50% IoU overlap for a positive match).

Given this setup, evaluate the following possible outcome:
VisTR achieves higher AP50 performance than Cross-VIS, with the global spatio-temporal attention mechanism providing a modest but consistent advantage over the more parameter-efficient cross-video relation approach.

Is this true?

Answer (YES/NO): NO